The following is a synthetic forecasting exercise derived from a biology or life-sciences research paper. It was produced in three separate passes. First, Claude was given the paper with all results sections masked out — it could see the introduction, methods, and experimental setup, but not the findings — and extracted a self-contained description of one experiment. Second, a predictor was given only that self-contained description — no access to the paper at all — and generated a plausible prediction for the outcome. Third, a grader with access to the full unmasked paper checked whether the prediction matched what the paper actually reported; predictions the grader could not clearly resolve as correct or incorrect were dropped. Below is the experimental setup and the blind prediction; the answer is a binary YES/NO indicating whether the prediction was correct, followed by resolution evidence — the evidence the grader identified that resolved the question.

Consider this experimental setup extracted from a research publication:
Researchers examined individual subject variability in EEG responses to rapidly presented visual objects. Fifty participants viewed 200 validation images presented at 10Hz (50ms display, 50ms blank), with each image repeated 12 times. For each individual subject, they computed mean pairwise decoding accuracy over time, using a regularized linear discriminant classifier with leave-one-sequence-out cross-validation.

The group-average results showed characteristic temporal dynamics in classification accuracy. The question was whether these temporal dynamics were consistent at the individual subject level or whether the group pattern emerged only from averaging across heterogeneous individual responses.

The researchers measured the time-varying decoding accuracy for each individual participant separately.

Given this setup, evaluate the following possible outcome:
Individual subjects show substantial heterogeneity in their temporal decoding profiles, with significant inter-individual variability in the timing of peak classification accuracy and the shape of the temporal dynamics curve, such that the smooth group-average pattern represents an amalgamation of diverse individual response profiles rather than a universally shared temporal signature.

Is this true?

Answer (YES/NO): NO